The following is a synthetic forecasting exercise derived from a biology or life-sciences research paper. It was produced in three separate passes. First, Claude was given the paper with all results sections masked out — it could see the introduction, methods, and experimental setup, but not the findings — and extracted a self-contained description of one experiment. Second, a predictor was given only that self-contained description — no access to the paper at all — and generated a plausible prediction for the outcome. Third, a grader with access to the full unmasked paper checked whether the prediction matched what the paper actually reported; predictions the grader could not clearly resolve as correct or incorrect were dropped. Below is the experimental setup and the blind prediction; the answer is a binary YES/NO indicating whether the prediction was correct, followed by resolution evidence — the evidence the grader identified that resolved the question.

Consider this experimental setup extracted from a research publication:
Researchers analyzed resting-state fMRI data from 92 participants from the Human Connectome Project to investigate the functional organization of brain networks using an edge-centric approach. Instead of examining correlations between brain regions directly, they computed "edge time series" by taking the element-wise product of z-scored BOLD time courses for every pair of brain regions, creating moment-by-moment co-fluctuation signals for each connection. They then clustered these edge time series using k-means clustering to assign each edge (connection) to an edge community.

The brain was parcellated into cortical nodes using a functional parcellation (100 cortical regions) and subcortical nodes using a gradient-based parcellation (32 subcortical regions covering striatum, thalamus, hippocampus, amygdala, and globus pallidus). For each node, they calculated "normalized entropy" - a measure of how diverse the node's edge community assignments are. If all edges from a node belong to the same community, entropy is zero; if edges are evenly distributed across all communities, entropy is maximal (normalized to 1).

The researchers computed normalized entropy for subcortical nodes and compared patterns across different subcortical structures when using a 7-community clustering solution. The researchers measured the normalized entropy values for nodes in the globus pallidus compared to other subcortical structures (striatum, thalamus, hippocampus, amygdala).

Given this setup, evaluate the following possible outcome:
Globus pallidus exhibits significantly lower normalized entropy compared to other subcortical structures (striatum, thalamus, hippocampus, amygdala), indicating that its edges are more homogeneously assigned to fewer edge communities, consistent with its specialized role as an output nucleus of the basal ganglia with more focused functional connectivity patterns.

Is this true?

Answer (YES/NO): YES